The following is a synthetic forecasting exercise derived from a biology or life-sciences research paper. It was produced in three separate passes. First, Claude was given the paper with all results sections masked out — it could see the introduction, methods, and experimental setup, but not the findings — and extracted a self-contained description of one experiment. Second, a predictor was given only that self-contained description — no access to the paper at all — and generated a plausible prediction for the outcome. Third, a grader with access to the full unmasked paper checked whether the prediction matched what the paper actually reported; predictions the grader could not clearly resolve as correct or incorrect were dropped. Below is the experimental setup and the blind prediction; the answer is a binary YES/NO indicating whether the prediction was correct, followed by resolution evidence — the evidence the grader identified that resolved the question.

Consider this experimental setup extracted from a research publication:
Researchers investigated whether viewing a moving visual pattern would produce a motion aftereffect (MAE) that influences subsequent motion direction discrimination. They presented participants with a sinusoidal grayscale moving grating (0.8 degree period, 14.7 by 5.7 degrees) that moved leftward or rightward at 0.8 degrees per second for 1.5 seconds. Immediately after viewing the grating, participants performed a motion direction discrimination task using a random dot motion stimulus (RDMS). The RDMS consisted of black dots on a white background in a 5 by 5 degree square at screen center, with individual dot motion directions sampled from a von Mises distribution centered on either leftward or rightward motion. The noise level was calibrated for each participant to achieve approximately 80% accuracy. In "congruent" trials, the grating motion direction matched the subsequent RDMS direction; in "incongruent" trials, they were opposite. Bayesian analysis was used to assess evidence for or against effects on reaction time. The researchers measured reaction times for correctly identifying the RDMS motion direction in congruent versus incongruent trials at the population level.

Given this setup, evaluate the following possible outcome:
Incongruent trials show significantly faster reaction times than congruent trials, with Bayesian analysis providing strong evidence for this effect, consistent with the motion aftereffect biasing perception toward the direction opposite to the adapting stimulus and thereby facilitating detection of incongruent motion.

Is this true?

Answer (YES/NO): YES